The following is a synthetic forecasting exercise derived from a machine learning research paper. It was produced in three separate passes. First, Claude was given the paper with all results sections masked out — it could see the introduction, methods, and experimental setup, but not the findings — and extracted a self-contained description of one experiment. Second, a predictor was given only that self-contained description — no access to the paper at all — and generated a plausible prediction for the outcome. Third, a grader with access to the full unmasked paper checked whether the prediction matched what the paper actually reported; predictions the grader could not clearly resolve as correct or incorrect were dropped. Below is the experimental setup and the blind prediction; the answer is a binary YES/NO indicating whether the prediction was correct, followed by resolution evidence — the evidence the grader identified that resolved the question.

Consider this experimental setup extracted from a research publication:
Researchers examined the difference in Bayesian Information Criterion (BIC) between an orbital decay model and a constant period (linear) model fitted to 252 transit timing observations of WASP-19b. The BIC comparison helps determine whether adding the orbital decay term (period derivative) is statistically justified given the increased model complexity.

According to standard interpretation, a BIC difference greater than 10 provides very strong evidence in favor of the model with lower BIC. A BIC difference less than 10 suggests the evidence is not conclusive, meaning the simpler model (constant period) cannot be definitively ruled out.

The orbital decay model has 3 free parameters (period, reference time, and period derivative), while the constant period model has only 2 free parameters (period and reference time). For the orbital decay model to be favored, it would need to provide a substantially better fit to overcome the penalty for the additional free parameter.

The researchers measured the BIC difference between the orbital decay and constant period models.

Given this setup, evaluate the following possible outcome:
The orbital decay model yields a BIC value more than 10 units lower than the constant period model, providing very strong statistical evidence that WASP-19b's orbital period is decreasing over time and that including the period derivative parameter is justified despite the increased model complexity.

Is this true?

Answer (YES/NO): NO